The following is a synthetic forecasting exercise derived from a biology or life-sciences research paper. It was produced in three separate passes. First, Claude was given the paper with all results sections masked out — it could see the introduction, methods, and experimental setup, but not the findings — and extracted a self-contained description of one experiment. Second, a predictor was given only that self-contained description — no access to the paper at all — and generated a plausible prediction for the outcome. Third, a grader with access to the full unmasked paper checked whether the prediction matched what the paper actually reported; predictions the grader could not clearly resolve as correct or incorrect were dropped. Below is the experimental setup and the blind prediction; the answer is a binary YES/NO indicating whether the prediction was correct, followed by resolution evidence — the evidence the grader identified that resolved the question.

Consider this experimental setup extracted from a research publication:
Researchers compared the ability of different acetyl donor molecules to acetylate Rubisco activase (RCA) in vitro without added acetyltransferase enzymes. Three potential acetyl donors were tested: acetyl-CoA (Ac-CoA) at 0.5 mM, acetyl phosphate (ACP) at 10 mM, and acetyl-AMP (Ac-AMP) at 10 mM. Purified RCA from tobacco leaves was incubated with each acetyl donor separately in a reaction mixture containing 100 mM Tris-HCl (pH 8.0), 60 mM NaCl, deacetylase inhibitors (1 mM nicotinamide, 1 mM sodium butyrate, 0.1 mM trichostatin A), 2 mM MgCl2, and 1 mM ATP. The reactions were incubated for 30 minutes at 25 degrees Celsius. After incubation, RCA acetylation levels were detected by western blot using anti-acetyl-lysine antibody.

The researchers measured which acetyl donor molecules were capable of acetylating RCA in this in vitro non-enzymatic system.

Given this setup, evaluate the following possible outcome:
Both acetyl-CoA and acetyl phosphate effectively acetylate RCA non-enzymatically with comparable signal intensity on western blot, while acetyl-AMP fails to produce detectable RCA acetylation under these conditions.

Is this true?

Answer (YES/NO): NO